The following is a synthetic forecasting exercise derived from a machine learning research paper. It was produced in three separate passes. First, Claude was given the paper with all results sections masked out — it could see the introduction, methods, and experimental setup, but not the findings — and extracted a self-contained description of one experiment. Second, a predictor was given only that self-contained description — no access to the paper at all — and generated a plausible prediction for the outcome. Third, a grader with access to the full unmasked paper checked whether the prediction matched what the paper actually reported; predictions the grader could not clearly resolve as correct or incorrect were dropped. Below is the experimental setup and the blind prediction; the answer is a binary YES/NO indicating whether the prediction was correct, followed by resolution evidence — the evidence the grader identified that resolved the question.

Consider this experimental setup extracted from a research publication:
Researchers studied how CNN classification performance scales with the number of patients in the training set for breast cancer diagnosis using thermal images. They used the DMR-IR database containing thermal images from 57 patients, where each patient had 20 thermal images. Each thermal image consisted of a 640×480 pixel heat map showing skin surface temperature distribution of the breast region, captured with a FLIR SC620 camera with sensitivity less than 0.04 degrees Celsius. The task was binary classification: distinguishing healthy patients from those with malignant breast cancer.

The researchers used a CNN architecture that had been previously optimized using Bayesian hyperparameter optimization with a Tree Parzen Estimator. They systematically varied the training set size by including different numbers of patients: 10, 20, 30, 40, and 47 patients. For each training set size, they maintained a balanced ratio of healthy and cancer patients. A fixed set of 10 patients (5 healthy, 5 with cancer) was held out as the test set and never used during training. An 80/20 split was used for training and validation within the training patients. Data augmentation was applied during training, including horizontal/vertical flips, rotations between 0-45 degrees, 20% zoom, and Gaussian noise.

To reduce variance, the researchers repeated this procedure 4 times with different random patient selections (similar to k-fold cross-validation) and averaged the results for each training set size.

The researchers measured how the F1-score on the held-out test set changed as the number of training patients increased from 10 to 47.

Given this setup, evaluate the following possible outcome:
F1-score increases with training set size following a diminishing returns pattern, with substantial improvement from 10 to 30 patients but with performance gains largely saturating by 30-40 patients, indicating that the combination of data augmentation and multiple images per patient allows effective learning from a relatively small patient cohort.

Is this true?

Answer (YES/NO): NO